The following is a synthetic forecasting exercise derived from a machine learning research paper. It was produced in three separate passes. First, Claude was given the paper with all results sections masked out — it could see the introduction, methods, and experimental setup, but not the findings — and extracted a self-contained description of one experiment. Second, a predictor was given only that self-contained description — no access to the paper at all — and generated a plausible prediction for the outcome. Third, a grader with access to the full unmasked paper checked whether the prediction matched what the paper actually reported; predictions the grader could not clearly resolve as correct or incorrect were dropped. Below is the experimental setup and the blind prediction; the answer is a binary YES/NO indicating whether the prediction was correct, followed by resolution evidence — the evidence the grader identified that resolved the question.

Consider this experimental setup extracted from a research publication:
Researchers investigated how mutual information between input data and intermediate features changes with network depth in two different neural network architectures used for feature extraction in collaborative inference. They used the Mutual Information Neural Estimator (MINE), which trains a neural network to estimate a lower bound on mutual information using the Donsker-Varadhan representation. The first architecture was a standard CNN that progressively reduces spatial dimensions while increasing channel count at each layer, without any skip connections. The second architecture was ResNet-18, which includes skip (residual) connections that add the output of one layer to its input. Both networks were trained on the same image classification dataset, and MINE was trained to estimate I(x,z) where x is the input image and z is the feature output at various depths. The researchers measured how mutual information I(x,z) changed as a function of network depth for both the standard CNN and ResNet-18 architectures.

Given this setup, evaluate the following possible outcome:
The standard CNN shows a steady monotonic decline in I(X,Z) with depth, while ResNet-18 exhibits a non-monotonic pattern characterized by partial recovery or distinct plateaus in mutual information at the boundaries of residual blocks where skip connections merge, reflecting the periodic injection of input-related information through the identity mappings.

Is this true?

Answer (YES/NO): NO